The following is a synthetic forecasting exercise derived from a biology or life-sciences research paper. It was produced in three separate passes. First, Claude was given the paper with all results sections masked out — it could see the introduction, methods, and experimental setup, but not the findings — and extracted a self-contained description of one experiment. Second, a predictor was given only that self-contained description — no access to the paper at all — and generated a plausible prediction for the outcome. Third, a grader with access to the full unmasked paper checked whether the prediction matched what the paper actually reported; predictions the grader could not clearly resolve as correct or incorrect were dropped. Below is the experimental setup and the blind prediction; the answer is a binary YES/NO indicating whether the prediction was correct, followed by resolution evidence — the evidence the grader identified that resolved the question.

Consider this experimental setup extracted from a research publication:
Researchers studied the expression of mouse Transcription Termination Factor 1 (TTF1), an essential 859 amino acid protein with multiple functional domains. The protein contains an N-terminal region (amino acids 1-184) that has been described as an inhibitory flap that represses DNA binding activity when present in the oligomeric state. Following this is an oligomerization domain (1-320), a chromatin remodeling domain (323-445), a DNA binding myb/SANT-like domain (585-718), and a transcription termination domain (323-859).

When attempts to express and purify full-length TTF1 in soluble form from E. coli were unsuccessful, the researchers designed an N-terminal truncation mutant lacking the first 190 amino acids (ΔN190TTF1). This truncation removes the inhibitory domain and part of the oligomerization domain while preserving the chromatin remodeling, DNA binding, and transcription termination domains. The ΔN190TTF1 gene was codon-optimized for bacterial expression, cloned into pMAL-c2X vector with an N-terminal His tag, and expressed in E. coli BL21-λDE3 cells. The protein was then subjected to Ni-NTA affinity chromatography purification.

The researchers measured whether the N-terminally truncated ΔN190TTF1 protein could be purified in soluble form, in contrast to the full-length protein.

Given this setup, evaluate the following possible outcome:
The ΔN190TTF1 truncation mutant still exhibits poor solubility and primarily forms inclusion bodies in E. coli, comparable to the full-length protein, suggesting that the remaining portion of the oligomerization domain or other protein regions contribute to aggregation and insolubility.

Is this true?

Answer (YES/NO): NO